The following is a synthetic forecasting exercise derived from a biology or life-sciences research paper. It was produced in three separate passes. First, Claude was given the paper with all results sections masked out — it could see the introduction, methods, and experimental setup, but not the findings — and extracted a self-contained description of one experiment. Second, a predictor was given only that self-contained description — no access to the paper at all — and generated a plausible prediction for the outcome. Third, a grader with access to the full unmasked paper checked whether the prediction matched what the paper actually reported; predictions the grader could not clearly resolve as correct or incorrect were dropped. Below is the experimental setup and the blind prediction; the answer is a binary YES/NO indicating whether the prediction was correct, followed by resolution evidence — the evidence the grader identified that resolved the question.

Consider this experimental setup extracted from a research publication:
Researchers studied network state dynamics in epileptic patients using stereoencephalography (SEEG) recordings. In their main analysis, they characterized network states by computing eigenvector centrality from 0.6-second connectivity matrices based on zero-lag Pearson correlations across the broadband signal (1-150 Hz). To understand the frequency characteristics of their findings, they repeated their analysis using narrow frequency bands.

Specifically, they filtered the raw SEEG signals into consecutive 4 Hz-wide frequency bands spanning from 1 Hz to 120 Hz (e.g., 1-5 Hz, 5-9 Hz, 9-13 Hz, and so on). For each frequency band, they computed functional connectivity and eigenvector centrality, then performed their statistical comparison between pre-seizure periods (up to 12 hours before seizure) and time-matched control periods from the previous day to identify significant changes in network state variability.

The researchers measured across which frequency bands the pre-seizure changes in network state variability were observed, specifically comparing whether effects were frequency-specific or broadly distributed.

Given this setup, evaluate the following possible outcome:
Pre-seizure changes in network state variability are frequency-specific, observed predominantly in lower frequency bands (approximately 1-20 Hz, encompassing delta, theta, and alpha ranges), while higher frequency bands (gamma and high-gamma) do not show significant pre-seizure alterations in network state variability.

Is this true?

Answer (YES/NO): NO